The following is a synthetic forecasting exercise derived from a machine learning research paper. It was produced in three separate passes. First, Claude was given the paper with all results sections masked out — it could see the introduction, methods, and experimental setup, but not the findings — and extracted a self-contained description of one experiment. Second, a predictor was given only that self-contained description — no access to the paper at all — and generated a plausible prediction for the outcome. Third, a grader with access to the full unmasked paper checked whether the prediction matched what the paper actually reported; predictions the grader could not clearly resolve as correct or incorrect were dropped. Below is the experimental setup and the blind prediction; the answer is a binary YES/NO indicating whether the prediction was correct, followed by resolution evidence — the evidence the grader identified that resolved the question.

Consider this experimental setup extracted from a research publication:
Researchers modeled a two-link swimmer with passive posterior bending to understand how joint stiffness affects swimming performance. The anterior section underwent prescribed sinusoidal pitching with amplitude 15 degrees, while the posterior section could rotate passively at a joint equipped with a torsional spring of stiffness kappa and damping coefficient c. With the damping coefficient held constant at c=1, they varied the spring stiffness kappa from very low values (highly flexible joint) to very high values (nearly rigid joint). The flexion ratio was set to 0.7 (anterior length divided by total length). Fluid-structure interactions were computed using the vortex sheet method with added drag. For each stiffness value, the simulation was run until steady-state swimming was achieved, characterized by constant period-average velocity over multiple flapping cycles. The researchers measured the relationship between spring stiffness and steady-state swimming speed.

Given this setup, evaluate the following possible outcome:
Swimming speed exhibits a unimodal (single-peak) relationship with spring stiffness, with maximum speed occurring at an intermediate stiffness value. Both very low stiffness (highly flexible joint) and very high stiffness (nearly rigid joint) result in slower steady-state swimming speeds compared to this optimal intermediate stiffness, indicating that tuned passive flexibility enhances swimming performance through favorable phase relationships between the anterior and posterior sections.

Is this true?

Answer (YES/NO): NO